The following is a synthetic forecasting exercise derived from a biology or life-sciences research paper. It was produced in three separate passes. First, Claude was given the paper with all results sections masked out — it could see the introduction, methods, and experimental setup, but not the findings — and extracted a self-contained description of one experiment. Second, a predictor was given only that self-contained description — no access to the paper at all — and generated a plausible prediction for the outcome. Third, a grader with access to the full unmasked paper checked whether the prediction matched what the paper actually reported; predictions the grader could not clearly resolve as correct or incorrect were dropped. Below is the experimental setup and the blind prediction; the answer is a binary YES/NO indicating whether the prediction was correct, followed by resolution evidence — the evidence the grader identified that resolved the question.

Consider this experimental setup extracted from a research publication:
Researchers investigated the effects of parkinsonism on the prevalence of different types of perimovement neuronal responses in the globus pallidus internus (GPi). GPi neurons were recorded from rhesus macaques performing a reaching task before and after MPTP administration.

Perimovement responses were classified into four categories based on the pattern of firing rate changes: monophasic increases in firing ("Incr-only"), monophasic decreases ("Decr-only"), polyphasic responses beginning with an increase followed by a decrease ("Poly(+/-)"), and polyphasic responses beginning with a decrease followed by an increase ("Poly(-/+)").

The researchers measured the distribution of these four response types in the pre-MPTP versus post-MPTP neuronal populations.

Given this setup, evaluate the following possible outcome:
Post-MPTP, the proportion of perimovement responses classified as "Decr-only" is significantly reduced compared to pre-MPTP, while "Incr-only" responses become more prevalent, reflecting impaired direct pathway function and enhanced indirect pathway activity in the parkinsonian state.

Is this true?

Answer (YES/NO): NO